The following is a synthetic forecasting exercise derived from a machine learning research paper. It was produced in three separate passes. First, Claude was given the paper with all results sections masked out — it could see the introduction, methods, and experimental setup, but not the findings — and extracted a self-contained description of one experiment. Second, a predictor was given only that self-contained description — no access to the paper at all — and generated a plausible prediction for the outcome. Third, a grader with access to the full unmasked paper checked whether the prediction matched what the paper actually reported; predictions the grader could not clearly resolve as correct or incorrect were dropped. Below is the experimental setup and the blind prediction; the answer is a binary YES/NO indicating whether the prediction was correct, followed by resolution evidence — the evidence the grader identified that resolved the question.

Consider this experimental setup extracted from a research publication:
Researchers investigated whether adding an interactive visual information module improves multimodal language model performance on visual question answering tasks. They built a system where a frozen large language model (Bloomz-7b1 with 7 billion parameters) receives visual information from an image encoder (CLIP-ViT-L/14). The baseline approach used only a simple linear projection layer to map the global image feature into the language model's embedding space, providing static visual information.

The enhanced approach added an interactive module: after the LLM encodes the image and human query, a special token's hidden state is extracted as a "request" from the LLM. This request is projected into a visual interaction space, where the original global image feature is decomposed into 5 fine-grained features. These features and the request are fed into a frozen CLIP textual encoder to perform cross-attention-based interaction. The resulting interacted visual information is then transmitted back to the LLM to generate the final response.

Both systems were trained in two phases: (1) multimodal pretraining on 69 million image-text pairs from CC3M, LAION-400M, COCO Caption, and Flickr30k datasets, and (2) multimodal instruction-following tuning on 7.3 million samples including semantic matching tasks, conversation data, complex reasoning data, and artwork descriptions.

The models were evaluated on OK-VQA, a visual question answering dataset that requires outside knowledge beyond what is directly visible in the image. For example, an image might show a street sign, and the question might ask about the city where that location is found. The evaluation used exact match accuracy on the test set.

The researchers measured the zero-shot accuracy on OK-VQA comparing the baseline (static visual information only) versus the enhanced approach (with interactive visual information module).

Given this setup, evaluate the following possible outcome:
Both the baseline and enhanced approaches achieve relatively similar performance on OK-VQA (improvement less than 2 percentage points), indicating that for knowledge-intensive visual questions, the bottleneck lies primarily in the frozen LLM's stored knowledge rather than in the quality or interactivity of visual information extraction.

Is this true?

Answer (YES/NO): NO